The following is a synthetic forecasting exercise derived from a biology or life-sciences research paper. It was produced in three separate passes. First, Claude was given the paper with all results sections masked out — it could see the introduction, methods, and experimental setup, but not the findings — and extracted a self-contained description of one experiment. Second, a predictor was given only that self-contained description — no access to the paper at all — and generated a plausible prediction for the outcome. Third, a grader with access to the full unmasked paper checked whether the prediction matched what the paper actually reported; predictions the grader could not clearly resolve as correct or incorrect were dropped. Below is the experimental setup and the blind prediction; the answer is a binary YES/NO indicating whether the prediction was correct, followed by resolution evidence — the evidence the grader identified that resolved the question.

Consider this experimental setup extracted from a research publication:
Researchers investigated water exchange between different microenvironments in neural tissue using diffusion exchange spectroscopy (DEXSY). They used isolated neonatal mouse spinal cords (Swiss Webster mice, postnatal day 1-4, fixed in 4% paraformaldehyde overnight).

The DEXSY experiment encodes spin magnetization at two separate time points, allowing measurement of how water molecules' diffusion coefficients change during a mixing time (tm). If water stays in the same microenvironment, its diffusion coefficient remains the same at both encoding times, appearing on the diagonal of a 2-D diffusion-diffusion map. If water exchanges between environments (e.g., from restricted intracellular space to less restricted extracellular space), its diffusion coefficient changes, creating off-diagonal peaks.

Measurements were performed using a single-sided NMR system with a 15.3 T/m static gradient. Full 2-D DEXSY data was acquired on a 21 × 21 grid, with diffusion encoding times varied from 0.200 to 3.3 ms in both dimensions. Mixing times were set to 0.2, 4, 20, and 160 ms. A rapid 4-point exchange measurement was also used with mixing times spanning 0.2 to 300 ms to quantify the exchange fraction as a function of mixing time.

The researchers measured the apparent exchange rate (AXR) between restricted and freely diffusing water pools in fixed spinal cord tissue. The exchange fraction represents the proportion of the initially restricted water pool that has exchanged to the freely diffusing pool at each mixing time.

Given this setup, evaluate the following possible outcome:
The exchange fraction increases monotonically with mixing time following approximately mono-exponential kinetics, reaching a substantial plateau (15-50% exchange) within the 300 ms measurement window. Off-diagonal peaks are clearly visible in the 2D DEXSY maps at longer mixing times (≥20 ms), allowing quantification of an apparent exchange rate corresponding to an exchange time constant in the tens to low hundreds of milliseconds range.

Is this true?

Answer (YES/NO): NO